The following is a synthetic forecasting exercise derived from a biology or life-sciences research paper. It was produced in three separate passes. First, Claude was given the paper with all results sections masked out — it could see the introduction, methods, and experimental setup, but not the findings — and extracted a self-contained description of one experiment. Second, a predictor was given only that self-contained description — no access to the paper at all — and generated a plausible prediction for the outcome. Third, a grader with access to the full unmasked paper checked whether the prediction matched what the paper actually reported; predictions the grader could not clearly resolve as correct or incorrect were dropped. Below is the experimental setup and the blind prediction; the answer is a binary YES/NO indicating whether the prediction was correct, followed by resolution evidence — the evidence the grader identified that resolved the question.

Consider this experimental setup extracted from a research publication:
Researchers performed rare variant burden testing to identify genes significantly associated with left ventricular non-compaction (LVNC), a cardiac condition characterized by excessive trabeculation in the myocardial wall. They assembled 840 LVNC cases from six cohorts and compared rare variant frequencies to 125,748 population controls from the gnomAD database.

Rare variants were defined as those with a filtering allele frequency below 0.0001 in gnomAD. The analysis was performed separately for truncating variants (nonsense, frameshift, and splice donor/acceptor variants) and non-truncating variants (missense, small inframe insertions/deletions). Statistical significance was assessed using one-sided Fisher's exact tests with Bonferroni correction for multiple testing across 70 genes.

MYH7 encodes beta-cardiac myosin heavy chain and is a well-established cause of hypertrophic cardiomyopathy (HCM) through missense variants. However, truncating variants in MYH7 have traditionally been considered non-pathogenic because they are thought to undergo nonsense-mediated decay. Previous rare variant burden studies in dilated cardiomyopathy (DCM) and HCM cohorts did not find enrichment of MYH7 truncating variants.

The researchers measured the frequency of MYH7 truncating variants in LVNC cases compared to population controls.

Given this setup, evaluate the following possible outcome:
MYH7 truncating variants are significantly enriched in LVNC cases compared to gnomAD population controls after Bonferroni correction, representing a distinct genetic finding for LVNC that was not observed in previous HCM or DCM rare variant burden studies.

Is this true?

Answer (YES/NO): YES